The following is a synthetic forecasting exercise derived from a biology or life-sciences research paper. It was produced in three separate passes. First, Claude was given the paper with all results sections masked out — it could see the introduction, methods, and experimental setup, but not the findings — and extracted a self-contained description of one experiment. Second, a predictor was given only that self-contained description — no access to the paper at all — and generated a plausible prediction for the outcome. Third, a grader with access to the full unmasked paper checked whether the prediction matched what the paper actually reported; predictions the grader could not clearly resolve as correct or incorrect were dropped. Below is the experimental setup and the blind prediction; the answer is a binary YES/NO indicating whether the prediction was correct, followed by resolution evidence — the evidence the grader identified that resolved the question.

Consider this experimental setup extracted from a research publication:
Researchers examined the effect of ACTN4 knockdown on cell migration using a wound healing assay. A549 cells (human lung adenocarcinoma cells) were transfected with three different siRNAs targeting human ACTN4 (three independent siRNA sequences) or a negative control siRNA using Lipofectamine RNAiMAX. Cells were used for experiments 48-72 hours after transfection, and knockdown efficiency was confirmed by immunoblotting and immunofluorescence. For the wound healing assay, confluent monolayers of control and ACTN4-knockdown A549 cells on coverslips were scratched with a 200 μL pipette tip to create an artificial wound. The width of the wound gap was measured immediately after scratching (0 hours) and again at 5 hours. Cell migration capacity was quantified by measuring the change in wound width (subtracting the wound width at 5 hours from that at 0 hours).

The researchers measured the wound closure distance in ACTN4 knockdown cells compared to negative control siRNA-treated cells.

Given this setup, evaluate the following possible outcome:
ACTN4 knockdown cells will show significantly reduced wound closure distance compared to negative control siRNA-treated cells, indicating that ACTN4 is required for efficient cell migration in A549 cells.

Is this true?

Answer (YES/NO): YES